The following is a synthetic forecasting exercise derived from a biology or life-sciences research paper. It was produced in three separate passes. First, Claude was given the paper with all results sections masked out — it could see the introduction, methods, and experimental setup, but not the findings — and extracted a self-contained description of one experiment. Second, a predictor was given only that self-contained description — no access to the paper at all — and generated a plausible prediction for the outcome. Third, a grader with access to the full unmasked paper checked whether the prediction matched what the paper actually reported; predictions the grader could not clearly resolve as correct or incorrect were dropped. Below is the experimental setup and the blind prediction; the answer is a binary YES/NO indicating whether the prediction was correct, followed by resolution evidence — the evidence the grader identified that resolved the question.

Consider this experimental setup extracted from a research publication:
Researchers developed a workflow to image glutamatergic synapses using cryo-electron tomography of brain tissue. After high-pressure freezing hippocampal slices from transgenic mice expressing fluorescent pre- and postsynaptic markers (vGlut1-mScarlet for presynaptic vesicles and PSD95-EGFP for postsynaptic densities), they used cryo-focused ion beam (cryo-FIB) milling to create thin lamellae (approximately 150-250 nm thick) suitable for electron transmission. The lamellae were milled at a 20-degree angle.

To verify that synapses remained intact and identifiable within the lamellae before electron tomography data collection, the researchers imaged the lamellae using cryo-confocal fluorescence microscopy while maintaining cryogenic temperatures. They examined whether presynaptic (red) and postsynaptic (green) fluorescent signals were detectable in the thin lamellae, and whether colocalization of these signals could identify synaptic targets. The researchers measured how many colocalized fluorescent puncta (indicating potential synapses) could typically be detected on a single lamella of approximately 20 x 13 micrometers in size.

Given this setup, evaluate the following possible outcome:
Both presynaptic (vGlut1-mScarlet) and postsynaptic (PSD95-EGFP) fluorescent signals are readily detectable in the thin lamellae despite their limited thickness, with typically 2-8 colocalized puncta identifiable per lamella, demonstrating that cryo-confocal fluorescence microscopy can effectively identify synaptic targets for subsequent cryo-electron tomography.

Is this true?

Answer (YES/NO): NO